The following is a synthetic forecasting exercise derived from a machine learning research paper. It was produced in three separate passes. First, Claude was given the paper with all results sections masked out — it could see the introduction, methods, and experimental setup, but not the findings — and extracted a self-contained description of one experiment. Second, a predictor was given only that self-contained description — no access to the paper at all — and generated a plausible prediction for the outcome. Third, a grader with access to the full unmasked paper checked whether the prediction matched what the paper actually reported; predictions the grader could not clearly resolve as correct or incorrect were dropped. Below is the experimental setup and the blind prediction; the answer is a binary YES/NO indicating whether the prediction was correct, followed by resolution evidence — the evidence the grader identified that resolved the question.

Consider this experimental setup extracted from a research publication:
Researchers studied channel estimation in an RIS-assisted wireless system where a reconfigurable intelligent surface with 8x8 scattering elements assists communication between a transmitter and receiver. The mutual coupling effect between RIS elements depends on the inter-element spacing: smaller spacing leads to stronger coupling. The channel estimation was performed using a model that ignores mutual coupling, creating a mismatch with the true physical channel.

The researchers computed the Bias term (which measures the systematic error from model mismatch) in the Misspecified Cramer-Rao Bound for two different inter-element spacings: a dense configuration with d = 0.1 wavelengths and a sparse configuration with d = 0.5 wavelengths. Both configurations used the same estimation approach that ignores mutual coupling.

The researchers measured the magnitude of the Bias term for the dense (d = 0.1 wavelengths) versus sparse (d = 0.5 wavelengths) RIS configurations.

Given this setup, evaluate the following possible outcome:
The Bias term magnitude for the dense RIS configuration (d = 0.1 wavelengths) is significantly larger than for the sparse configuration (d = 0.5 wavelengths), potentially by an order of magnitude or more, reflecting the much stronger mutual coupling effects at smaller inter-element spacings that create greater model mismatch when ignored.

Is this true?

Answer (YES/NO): YES